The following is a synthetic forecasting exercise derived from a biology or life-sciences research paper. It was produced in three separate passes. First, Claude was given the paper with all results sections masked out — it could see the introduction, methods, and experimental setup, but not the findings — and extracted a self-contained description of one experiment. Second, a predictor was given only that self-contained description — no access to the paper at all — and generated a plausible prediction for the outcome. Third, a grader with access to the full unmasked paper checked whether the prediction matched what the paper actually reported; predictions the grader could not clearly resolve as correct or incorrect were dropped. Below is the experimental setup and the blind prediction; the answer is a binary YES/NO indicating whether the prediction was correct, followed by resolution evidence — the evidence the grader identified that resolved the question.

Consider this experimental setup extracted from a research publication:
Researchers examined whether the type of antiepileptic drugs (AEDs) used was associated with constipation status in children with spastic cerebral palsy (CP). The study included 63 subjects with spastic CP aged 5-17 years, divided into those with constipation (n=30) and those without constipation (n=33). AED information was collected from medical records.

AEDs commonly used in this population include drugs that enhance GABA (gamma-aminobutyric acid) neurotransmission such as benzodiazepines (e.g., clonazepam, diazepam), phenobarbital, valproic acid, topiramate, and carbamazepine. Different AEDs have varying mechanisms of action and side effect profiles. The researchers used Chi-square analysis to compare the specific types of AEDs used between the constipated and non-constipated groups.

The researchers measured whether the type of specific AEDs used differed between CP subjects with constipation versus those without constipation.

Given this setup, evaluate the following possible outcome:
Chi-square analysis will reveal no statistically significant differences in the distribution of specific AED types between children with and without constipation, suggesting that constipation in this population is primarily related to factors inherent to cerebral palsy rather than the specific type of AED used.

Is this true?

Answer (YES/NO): NO